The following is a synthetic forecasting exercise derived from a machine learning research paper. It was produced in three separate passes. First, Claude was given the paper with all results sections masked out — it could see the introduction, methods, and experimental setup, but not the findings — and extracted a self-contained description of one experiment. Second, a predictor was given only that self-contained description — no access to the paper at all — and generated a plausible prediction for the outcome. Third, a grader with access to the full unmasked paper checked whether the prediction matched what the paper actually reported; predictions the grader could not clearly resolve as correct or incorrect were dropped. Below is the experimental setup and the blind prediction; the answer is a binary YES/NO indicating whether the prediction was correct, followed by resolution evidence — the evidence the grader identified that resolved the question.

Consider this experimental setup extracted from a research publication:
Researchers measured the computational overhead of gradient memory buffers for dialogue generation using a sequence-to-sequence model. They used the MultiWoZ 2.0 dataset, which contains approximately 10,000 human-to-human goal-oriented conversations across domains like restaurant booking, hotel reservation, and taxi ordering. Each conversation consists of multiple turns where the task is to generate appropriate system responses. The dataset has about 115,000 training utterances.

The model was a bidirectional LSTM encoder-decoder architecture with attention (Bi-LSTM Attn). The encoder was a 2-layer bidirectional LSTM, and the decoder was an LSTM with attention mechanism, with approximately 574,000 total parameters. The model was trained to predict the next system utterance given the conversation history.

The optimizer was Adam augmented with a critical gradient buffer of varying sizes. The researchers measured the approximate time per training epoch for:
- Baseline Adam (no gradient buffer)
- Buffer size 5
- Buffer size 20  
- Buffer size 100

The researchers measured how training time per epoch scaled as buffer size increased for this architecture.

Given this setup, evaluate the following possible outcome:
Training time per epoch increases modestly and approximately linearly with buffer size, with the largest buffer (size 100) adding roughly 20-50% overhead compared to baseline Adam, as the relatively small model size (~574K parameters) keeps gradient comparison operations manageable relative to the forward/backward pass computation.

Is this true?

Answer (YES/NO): NO